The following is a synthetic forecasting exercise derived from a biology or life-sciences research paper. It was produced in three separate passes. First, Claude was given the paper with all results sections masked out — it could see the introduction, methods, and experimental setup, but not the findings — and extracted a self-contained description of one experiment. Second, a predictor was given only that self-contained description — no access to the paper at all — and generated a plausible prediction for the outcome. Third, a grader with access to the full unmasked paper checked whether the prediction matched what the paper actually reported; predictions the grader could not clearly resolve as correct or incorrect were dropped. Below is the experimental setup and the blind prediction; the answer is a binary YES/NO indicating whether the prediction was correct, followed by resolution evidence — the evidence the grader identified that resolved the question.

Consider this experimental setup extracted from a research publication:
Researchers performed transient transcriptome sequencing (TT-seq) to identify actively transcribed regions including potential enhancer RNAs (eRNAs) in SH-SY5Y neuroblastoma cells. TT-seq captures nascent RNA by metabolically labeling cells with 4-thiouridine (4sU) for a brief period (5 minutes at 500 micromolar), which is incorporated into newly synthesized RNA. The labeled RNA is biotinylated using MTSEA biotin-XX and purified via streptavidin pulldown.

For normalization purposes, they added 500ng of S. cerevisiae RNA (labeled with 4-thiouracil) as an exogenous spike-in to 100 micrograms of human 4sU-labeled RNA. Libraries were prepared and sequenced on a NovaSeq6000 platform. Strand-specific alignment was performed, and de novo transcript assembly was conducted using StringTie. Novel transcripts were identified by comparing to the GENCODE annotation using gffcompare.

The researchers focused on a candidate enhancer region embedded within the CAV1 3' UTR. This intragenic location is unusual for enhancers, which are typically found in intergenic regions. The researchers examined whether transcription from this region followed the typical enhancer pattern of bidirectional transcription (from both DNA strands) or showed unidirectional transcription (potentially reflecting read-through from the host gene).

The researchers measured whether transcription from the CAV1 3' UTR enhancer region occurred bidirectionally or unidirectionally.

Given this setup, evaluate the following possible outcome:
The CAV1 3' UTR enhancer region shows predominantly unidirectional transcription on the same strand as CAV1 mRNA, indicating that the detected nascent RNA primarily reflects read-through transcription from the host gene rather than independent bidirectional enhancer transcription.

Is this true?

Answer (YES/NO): NO